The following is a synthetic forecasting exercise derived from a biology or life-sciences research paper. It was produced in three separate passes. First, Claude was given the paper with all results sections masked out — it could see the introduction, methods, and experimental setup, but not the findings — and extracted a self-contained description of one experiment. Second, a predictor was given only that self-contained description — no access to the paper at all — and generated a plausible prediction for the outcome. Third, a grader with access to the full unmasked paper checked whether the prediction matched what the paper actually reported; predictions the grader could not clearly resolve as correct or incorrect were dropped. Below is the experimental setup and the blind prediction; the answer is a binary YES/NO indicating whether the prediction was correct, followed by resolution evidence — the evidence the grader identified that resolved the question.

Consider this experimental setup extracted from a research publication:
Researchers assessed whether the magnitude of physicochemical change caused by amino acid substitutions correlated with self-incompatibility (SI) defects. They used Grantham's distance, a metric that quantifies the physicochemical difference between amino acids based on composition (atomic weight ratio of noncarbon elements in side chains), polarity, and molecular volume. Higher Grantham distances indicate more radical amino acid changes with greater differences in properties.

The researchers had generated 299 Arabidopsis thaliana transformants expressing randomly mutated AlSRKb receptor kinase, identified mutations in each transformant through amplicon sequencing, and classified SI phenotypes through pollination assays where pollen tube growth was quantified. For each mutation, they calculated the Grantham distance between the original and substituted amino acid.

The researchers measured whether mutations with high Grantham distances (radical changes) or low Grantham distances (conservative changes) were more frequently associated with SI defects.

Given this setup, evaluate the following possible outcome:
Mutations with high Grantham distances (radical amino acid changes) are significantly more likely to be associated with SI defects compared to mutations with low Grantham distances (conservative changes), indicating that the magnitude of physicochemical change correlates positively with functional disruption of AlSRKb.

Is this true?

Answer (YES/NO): YES